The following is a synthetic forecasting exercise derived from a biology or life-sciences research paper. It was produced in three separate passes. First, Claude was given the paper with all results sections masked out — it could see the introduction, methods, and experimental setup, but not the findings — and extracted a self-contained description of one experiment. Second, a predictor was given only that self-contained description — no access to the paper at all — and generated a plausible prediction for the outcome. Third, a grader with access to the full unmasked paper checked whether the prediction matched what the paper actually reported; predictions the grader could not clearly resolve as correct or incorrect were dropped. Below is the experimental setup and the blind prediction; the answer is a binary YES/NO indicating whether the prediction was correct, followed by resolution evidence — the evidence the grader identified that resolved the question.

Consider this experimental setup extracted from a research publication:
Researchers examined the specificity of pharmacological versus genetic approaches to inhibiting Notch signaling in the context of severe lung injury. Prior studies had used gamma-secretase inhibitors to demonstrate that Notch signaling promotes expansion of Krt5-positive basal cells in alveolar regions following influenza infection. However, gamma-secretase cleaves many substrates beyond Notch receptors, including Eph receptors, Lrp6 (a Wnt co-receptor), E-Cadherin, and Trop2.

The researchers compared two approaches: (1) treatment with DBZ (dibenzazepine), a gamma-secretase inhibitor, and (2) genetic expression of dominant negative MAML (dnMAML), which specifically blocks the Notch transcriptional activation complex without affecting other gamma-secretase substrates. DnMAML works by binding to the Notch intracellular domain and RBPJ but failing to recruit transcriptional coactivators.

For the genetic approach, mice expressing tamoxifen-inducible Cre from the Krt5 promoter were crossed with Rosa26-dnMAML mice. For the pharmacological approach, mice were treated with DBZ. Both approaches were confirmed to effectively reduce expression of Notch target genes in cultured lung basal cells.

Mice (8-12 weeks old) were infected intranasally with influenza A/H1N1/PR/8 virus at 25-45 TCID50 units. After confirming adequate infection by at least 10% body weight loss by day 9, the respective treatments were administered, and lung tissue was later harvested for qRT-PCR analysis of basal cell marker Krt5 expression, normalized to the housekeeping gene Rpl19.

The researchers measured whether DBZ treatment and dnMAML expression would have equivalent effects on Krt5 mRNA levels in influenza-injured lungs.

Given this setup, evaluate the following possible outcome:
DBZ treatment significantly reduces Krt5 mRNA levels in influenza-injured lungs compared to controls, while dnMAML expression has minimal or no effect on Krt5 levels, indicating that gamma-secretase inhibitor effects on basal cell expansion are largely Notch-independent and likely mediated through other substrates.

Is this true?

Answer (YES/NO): NO